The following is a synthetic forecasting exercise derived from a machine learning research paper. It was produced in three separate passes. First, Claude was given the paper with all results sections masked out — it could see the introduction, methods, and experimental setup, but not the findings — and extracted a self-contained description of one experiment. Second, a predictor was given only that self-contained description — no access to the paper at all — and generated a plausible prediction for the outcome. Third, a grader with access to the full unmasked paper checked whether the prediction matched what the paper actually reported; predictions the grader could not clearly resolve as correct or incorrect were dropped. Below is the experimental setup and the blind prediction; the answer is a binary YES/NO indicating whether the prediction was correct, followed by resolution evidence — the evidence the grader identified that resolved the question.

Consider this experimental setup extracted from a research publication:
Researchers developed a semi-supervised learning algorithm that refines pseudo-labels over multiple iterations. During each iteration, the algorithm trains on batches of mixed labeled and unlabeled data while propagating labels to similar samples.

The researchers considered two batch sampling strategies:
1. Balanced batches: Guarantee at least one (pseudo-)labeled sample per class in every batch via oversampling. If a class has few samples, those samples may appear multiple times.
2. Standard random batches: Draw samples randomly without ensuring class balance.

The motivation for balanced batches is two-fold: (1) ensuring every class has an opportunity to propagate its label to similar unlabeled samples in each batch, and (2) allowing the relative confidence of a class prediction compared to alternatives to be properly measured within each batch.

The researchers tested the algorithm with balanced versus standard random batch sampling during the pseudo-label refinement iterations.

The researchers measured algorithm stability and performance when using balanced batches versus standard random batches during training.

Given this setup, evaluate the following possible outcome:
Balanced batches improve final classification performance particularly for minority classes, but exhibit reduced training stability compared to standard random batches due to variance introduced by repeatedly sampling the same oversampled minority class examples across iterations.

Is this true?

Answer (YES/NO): NO